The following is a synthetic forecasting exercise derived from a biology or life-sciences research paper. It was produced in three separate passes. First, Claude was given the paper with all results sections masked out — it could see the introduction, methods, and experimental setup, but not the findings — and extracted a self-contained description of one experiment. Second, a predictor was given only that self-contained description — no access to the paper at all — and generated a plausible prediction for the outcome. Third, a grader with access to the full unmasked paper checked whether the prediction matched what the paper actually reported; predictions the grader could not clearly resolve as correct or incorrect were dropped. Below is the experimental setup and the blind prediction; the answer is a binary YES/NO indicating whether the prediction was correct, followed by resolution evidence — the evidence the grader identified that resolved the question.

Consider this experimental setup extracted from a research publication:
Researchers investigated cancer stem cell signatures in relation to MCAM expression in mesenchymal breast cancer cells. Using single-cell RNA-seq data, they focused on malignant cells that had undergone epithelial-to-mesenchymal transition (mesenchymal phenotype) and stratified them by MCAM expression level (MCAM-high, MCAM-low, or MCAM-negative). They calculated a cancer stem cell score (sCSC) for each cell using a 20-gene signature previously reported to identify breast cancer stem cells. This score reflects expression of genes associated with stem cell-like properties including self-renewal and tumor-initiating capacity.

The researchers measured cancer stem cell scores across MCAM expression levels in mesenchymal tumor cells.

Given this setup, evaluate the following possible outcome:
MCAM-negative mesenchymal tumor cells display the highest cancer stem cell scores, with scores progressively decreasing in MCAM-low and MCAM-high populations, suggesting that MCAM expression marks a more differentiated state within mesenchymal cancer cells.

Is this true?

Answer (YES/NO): NO